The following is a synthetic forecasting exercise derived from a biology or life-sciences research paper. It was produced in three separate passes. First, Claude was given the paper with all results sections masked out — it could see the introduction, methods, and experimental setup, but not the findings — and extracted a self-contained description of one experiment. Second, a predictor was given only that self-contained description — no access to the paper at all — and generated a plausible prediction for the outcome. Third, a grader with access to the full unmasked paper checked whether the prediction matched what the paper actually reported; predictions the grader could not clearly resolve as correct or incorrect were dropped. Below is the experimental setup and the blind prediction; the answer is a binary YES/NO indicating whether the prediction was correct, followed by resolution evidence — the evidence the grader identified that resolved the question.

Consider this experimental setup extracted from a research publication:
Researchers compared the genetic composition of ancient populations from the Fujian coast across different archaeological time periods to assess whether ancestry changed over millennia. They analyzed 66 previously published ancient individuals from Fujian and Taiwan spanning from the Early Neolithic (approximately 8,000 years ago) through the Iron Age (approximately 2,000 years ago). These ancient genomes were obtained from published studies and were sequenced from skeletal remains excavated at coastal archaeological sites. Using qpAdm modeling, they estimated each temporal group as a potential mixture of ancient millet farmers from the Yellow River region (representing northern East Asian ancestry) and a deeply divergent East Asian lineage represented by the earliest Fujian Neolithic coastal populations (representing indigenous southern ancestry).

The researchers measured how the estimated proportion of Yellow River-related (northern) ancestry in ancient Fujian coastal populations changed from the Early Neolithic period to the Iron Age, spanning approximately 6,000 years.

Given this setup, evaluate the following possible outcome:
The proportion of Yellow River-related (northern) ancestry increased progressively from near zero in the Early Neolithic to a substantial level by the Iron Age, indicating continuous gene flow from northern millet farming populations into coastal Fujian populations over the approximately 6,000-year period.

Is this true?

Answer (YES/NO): YES